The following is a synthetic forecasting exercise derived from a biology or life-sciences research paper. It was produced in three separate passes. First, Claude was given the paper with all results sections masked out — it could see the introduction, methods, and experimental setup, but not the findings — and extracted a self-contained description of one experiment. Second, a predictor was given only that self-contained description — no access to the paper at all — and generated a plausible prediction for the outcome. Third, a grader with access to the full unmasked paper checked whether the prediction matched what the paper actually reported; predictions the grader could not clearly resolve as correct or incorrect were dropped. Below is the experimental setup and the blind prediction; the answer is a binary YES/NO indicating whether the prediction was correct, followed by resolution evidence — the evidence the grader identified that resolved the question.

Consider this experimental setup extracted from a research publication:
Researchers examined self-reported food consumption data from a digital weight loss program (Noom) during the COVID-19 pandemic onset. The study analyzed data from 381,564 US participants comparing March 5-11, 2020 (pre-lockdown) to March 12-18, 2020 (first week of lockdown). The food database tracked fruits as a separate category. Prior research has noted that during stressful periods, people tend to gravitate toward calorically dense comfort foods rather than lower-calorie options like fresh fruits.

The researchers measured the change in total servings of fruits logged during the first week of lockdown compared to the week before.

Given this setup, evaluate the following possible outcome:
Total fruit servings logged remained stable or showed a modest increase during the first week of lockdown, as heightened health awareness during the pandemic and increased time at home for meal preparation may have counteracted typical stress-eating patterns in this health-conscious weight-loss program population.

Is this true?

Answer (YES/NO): NO